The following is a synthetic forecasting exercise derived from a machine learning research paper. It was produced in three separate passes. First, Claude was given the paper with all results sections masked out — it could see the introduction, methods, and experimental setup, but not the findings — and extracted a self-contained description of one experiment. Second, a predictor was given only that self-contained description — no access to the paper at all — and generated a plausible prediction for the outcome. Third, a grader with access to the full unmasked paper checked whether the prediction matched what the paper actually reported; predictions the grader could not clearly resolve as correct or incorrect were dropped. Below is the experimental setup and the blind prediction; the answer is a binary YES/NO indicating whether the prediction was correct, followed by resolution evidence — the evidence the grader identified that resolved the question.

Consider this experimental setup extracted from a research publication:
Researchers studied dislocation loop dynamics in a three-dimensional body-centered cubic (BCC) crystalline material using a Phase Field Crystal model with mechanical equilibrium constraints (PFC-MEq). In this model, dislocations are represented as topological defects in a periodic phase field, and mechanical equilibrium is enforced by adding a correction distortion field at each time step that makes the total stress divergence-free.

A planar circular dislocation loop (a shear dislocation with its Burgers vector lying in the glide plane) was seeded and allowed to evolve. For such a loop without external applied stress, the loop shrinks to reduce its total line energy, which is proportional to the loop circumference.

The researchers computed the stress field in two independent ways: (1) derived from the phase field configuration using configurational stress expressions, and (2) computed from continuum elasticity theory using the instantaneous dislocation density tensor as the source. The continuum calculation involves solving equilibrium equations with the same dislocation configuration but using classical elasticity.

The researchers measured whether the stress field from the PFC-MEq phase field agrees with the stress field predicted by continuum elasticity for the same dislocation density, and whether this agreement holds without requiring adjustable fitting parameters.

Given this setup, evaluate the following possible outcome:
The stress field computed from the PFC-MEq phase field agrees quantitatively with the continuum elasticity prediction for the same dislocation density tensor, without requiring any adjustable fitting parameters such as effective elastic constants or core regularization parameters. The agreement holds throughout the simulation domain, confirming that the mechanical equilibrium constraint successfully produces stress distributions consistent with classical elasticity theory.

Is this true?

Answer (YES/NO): NO